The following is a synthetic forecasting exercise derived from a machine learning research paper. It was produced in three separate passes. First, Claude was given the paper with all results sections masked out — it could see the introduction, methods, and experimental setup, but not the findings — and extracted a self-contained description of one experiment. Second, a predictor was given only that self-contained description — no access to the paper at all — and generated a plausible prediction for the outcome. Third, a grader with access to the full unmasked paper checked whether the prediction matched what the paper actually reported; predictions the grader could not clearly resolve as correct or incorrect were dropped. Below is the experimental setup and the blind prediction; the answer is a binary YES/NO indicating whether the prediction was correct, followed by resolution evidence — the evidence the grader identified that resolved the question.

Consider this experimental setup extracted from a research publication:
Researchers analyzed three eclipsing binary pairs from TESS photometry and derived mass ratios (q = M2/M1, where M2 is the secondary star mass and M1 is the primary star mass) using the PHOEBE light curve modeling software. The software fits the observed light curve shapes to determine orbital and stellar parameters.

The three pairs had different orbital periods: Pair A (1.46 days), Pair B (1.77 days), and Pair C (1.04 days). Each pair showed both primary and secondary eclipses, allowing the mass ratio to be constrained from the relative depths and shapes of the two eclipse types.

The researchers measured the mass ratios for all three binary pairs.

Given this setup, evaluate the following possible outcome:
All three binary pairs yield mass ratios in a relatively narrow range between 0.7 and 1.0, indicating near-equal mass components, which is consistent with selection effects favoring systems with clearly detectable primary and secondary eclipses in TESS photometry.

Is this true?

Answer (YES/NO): YES